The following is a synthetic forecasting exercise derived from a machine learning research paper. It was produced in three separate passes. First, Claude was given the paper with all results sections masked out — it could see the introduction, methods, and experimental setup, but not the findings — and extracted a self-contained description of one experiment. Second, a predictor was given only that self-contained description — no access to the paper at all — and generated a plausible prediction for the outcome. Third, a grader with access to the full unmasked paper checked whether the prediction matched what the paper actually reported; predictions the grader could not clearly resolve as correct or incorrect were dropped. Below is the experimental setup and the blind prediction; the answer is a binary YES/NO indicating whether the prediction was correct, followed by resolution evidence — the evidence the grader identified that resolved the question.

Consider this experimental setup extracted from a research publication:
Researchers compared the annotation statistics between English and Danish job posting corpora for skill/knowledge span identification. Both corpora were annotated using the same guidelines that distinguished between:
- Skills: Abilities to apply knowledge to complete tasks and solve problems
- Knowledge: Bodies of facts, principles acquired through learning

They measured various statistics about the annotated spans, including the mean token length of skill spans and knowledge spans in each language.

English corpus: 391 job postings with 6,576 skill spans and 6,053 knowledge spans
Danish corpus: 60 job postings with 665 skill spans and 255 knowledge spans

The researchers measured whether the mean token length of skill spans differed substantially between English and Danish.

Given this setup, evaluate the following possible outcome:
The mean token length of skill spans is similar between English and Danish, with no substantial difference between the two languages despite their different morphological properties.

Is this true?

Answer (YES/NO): YES